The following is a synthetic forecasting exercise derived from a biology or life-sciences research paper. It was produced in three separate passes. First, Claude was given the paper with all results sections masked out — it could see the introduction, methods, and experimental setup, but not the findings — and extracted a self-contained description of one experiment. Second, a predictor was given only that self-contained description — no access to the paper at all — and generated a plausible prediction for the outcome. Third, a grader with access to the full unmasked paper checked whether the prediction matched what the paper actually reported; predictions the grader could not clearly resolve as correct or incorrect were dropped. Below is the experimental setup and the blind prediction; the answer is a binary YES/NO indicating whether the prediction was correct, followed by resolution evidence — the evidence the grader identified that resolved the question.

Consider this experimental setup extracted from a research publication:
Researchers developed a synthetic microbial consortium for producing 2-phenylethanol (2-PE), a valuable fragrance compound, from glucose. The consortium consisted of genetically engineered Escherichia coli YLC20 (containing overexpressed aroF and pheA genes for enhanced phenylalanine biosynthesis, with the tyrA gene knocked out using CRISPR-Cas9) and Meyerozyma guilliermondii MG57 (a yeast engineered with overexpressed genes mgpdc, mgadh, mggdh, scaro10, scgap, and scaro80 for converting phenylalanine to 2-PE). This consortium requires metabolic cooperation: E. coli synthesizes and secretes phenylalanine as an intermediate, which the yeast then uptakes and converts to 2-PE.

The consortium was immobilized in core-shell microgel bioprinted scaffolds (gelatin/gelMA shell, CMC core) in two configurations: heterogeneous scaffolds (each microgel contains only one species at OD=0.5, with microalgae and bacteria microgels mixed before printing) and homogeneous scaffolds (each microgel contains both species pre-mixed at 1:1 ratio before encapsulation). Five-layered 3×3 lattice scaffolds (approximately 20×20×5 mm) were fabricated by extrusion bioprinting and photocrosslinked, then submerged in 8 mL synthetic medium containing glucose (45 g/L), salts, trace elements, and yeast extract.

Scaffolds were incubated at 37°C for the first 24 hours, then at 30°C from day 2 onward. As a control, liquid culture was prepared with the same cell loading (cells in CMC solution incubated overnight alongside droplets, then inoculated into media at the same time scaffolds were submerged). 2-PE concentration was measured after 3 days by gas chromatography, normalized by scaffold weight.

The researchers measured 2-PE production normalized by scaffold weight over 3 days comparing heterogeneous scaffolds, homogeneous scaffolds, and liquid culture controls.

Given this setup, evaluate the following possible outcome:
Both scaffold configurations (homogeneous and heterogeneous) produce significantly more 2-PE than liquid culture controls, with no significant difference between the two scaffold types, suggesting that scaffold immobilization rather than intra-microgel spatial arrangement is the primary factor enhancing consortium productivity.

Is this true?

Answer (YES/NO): NO